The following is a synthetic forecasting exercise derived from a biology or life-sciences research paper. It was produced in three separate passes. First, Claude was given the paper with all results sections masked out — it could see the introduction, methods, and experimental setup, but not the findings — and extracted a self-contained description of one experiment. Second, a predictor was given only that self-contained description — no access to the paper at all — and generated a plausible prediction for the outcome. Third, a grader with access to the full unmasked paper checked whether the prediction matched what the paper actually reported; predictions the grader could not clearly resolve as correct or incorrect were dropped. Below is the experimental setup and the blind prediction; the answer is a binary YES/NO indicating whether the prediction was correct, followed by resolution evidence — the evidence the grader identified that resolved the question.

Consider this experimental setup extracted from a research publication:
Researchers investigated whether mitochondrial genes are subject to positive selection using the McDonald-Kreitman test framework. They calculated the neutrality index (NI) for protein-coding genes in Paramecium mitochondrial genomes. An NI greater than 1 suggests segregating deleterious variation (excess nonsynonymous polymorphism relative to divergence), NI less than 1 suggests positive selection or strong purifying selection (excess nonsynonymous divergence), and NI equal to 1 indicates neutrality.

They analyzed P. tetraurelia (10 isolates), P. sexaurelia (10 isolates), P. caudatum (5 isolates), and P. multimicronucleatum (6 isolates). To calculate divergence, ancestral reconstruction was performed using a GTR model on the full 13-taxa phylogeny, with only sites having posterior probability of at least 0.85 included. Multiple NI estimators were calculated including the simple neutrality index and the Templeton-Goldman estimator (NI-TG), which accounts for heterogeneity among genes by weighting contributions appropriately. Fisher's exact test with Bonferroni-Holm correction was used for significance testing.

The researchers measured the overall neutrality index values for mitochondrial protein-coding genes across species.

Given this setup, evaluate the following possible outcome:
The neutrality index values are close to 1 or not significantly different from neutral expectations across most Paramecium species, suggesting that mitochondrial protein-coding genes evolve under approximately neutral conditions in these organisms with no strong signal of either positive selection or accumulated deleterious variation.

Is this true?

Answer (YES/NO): NO